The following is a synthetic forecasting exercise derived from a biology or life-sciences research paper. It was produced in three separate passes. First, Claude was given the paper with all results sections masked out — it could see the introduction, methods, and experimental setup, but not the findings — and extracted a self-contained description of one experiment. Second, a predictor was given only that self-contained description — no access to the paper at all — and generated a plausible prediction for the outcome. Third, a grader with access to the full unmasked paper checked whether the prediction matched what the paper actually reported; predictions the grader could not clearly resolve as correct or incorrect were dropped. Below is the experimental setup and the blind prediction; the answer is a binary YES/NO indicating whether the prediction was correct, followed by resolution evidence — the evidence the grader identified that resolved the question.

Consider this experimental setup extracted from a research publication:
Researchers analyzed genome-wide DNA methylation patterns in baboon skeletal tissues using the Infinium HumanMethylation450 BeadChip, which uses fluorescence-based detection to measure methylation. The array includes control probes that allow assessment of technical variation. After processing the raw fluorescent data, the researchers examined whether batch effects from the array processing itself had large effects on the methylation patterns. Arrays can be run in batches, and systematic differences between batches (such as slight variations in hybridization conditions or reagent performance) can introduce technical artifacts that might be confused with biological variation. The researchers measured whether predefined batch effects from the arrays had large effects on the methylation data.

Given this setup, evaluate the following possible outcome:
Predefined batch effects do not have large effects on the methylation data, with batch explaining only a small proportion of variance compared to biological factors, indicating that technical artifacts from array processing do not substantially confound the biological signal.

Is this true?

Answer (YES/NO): YES